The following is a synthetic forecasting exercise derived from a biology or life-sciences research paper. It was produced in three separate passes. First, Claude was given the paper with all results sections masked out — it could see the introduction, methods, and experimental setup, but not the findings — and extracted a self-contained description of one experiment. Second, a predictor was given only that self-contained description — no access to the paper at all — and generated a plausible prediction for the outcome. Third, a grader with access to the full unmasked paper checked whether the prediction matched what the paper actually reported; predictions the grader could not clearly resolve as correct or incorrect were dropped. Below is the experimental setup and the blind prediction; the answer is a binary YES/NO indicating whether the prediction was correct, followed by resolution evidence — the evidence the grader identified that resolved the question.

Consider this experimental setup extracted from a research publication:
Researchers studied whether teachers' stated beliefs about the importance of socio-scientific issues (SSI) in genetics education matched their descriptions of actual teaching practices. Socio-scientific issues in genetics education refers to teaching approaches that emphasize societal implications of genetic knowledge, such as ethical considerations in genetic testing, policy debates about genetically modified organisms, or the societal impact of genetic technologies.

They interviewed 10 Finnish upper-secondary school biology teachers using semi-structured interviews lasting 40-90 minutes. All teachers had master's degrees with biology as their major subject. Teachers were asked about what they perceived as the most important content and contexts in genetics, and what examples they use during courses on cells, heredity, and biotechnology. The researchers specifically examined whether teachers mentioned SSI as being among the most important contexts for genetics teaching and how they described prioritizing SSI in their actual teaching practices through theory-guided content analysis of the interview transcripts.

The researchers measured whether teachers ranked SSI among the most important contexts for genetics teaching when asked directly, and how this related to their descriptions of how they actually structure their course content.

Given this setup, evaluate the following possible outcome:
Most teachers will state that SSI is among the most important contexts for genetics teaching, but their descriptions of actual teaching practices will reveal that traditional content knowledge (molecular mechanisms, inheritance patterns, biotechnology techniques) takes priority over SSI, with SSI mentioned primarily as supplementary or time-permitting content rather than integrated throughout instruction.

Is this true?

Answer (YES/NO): NO